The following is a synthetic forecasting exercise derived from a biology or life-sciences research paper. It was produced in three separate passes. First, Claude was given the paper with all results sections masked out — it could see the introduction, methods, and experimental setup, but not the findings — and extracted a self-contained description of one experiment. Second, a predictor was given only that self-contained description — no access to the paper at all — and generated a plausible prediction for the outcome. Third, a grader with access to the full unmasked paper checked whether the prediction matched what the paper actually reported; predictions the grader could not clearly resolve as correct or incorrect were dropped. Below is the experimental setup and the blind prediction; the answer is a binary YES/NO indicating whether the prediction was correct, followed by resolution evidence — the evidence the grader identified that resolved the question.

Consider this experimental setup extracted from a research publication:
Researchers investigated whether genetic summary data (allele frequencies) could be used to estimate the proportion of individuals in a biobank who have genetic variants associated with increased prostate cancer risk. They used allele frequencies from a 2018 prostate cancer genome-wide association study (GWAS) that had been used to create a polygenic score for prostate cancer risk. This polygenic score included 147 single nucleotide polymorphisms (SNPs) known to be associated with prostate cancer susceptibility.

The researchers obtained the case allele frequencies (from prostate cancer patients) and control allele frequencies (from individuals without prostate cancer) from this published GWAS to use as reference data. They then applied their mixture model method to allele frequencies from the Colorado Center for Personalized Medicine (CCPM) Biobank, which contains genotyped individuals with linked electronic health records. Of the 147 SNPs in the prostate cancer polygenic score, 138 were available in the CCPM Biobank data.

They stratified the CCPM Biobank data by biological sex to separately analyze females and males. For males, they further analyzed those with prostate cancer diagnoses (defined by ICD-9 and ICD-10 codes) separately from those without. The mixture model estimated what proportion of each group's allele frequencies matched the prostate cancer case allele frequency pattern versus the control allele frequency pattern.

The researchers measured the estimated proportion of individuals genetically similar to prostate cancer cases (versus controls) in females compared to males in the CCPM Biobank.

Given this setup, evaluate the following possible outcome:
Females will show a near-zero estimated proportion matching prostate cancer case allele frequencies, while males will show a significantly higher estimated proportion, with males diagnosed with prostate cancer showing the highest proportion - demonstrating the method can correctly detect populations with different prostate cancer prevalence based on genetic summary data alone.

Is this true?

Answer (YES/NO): NO